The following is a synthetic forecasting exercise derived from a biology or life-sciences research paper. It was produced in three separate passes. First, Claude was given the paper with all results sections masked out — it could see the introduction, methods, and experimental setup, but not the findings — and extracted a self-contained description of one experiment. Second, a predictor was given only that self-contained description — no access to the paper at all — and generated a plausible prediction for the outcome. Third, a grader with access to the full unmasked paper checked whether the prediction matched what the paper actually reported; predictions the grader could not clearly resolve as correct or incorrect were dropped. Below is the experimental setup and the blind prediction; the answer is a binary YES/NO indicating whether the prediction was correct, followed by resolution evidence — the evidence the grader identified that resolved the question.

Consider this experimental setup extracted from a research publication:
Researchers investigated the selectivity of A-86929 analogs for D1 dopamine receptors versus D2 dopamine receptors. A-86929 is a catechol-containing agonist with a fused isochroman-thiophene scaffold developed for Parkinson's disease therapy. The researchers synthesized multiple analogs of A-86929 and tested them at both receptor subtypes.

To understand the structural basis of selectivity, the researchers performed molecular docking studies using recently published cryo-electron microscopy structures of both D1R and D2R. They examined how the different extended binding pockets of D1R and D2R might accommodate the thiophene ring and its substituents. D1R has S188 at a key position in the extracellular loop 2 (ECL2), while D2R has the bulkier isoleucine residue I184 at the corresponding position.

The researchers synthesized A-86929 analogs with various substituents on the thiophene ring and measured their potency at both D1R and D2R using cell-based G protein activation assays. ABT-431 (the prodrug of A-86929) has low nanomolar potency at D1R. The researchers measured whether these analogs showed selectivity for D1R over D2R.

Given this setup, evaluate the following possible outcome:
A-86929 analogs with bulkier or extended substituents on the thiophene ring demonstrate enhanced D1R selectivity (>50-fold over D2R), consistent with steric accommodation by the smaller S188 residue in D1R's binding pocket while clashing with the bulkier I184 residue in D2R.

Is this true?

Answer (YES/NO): NO